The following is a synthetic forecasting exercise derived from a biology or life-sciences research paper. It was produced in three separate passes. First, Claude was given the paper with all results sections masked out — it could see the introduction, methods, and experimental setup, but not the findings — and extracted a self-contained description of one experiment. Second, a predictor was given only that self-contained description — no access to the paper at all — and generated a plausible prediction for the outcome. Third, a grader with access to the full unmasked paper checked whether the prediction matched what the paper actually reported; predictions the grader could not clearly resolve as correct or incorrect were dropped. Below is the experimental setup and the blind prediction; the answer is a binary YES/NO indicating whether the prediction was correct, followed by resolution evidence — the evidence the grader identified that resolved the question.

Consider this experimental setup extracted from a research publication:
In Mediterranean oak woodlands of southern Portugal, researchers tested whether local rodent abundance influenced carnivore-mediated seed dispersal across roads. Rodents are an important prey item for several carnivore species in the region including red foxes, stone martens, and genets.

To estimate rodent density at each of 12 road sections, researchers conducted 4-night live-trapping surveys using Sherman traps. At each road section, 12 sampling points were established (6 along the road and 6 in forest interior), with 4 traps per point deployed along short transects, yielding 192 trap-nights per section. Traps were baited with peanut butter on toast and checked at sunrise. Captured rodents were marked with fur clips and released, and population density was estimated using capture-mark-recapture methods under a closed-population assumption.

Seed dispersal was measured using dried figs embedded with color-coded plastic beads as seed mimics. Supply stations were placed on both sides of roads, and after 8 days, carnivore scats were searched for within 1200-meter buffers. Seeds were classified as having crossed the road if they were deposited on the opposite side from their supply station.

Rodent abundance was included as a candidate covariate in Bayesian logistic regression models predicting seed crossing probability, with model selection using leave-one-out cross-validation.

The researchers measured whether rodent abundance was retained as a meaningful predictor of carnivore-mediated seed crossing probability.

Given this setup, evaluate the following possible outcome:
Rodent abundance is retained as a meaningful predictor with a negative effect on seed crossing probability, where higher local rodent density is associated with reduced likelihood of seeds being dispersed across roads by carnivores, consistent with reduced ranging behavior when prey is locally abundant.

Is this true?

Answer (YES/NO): NO